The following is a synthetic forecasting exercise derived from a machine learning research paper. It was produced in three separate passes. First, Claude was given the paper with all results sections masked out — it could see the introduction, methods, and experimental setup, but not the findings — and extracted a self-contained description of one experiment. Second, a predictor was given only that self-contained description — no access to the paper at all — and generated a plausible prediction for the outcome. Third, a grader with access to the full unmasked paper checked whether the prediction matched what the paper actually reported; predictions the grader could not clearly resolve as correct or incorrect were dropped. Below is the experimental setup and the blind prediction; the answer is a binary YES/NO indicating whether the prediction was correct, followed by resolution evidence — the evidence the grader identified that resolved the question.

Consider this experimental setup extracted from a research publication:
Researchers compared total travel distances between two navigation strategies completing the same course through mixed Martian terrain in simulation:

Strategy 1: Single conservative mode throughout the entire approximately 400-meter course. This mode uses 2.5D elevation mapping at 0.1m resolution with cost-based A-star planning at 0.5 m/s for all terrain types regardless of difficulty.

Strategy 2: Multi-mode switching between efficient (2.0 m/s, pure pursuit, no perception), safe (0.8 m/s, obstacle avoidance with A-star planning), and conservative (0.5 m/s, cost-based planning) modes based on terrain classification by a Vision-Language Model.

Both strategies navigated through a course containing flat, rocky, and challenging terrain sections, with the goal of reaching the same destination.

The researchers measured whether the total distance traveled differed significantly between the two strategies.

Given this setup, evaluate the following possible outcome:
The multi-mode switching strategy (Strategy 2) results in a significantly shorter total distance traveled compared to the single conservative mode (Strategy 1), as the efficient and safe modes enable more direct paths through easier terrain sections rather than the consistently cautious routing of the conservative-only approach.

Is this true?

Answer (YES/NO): NO